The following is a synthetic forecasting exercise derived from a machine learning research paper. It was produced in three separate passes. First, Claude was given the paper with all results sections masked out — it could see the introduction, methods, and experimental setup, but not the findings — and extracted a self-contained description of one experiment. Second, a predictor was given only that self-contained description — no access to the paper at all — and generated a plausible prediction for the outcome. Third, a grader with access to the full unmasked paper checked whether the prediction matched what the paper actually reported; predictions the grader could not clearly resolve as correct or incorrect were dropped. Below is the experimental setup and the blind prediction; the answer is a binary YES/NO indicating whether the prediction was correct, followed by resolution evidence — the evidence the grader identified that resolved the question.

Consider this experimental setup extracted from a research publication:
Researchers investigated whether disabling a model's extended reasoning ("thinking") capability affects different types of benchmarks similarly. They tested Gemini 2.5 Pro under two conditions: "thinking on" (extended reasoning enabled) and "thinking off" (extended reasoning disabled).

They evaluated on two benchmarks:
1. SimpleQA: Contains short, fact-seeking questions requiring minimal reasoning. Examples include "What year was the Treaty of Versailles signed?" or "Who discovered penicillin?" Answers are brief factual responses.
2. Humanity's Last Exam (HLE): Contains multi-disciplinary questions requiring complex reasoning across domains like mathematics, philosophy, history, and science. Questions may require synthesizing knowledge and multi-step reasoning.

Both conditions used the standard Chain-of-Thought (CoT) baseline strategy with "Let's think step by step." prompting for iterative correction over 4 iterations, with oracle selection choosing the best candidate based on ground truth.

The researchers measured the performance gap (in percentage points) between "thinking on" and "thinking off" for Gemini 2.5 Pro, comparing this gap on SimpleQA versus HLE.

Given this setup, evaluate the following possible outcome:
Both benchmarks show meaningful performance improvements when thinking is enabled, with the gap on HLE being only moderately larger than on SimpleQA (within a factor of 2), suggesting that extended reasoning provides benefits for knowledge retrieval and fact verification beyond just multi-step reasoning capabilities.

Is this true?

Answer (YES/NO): NO